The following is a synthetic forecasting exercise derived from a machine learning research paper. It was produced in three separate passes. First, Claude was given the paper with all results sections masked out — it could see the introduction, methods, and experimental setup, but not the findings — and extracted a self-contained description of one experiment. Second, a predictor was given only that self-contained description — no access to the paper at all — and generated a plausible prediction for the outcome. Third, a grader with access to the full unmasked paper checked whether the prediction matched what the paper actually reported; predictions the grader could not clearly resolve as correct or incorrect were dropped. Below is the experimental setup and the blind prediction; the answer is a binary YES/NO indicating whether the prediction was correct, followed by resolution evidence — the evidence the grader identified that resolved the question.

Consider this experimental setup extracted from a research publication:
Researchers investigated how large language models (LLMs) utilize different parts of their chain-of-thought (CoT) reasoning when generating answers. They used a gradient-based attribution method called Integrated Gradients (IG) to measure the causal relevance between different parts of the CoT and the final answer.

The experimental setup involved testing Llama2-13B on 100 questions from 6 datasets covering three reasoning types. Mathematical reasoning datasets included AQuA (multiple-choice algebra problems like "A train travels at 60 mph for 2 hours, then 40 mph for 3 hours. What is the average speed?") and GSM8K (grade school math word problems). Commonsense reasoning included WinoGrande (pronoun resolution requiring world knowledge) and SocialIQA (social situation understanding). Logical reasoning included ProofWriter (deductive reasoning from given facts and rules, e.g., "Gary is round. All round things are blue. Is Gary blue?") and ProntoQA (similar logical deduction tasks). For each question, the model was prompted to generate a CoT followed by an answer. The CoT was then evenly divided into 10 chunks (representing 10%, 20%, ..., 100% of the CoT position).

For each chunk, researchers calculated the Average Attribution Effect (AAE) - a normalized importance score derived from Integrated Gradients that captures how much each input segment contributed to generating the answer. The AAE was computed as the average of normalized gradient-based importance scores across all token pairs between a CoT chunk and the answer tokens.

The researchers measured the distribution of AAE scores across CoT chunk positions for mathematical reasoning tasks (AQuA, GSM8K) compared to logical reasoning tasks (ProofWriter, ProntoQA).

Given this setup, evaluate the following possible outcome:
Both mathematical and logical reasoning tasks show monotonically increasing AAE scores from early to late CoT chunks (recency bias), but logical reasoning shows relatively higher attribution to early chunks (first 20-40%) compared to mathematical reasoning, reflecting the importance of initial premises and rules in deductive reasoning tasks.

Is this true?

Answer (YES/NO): NO